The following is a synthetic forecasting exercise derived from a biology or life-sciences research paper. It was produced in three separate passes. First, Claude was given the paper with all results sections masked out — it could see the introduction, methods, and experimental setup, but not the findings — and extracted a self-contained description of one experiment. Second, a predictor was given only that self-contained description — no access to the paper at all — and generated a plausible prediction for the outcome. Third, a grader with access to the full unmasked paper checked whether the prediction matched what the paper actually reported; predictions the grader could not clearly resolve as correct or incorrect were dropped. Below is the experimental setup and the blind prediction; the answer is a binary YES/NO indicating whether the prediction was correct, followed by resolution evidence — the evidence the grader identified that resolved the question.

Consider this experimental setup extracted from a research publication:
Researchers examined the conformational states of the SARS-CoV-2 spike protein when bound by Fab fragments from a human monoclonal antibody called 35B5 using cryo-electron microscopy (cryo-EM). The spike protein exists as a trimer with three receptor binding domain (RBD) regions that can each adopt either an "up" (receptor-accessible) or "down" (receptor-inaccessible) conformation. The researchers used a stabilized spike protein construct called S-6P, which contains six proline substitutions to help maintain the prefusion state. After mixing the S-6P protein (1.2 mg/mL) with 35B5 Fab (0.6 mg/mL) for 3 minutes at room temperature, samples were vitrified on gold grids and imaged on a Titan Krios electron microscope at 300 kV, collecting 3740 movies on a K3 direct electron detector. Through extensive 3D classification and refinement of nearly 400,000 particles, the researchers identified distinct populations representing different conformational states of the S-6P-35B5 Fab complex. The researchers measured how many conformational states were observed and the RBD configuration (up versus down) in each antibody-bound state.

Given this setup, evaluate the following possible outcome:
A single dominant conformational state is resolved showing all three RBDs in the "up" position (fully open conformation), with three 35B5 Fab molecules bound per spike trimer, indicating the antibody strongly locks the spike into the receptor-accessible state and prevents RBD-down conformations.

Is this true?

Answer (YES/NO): NO